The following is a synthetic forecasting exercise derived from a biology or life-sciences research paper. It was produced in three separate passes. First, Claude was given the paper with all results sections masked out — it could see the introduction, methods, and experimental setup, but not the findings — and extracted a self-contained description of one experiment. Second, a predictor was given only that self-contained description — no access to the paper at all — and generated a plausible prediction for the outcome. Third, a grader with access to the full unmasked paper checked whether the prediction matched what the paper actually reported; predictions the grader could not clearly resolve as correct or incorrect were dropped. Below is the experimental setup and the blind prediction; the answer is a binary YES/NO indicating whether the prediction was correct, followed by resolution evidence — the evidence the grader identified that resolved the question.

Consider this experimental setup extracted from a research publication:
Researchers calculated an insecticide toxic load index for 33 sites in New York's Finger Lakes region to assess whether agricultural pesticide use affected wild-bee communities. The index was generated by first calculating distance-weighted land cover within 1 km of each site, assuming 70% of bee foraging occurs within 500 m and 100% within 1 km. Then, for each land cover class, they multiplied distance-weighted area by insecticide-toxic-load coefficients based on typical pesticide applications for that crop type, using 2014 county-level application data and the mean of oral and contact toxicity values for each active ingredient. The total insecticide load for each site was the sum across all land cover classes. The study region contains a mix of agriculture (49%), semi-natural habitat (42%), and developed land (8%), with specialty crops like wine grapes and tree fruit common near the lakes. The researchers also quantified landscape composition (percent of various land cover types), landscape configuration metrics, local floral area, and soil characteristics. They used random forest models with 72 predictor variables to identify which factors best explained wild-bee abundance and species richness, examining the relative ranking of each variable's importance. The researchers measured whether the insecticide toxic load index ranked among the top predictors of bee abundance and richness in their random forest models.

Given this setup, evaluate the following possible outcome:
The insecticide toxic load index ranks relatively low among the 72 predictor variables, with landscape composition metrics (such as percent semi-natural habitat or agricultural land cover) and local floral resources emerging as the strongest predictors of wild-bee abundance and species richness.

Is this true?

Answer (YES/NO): YES